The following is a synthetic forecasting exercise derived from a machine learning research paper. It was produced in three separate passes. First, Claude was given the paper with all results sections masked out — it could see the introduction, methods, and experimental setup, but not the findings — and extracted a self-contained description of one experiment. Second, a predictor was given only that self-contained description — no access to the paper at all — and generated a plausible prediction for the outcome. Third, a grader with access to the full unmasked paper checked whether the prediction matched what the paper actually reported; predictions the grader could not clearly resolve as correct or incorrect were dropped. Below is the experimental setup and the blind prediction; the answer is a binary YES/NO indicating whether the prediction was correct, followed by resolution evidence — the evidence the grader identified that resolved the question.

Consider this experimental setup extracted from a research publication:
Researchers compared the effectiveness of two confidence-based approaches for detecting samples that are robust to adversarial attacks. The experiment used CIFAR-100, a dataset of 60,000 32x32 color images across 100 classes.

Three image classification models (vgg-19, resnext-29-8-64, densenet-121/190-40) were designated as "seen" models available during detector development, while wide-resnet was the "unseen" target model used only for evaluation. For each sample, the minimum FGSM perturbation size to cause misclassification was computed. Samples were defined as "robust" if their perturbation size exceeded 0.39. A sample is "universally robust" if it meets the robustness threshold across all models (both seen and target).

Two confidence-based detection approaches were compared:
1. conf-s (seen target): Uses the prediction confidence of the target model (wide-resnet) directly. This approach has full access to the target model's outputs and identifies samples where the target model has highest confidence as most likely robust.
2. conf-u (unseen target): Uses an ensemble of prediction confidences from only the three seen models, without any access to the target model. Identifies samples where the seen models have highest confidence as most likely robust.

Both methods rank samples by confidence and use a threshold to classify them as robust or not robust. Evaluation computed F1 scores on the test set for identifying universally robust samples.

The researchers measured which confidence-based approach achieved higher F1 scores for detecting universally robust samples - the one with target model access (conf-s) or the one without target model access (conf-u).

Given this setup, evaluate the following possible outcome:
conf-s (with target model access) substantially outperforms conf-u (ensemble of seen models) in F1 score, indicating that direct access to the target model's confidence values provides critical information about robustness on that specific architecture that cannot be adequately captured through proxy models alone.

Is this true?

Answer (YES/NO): NO